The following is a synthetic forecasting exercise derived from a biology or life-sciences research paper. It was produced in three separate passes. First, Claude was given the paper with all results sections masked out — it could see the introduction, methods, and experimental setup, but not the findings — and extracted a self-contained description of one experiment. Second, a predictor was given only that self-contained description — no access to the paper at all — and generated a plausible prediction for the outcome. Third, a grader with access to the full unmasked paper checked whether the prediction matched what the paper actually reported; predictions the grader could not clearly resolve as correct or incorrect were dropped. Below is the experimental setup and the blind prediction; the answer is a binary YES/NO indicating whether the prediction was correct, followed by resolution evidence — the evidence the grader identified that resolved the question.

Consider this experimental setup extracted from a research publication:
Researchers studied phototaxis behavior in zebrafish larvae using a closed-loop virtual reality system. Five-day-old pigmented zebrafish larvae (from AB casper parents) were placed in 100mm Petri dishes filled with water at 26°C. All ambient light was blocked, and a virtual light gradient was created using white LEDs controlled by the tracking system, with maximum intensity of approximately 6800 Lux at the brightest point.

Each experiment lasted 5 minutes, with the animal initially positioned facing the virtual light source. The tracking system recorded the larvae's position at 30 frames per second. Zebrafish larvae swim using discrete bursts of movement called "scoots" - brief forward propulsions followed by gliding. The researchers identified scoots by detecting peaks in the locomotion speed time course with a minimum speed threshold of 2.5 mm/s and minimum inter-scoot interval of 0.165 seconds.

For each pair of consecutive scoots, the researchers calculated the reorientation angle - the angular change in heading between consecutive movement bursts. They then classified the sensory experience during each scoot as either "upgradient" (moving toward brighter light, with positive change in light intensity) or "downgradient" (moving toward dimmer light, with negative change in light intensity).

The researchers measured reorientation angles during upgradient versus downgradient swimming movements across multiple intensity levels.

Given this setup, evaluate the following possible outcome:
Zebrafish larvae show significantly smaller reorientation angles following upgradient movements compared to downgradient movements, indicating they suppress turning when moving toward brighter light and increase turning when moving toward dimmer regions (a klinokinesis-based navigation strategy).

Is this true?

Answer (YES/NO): NO